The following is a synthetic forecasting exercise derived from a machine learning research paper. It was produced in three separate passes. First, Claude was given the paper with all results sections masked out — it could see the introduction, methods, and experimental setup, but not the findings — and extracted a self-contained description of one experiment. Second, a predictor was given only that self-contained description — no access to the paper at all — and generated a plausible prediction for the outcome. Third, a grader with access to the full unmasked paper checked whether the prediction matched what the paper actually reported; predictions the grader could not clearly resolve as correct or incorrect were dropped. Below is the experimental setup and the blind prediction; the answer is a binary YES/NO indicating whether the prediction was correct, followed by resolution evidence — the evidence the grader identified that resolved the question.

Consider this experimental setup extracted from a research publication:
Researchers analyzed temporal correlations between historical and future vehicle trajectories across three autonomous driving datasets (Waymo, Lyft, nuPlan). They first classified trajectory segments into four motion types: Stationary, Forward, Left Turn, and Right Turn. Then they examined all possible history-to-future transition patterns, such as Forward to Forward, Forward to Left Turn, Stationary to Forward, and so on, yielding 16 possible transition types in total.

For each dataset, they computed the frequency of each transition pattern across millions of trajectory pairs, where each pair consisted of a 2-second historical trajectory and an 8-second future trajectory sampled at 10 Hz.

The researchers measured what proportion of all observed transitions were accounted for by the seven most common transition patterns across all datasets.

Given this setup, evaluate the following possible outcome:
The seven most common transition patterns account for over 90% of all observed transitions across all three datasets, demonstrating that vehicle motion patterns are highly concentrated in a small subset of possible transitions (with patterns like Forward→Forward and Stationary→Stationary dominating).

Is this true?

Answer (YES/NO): NO